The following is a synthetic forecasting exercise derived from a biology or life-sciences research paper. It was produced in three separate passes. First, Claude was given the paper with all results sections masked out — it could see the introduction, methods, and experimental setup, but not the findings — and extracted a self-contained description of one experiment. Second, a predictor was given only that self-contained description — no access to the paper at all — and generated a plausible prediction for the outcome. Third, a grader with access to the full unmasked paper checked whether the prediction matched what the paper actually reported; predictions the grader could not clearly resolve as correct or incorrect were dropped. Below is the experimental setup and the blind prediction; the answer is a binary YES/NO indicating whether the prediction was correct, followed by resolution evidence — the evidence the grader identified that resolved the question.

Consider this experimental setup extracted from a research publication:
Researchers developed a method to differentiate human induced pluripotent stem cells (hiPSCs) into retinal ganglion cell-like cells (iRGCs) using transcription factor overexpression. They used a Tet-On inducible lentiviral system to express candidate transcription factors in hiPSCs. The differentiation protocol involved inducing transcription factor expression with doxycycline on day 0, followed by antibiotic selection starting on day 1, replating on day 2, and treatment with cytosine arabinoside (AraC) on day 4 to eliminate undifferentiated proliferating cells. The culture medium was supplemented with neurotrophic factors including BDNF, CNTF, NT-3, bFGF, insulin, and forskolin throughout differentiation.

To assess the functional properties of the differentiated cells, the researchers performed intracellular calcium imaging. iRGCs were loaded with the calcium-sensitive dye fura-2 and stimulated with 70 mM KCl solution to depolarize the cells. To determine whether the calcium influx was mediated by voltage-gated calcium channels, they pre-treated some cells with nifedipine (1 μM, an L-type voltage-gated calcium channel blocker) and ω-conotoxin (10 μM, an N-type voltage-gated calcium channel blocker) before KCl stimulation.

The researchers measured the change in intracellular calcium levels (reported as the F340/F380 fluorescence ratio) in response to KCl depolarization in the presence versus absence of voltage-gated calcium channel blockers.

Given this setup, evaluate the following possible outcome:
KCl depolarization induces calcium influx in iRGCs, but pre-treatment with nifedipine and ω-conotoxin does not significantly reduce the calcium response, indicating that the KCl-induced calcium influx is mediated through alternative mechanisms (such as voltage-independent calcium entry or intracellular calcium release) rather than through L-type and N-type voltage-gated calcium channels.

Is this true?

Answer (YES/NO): NO